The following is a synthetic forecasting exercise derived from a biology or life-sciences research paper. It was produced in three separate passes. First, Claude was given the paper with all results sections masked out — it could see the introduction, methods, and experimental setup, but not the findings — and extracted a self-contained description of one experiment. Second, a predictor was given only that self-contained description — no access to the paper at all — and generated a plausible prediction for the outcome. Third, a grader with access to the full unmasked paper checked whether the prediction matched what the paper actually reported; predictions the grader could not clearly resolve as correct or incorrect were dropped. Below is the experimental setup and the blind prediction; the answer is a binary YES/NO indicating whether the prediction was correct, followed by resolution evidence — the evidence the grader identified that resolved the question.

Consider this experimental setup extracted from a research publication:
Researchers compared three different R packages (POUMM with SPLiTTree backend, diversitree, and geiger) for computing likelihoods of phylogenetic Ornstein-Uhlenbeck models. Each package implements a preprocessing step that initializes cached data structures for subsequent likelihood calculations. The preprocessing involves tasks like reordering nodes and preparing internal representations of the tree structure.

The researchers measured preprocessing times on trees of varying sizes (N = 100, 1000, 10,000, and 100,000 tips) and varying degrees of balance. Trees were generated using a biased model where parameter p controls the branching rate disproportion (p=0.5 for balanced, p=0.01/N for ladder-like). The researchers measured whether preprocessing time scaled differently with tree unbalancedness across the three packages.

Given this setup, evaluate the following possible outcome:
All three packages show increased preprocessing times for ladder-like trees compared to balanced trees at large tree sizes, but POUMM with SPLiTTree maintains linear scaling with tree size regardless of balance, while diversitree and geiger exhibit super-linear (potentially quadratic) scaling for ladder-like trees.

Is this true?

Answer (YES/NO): NO